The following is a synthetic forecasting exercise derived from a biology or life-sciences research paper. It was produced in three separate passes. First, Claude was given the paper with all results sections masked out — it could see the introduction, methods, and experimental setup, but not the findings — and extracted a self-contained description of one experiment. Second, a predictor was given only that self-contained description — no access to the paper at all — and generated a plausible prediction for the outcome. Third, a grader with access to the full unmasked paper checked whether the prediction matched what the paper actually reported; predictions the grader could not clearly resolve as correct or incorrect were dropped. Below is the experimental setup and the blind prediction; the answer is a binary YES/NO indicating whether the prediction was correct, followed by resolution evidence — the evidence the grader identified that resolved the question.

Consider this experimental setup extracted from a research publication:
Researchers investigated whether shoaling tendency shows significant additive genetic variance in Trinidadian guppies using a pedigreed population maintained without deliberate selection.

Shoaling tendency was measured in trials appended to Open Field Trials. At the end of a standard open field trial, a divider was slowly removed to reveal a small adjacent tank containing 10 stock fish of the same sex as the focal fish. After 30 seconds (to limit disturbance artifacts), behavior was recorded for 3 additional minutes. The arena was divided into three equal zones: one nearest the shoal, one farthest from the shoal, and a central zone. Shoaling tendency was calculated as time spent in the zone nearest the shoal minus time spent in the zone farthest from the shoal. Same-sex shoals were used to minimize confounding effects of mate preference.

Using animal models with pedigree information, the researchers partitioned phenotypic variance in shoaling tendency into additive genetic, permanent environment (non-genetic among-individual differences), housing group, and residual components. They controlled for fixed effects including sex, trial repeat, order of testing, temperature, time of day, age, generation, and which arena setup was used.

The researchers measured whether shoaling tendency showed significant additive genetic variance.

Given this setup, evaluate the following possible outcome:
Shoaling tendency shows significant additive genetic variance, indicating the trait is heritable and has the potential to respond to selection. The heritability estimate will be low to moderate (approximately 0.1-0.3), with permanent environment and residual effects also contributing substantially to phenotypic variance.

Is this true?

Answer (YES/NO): NO